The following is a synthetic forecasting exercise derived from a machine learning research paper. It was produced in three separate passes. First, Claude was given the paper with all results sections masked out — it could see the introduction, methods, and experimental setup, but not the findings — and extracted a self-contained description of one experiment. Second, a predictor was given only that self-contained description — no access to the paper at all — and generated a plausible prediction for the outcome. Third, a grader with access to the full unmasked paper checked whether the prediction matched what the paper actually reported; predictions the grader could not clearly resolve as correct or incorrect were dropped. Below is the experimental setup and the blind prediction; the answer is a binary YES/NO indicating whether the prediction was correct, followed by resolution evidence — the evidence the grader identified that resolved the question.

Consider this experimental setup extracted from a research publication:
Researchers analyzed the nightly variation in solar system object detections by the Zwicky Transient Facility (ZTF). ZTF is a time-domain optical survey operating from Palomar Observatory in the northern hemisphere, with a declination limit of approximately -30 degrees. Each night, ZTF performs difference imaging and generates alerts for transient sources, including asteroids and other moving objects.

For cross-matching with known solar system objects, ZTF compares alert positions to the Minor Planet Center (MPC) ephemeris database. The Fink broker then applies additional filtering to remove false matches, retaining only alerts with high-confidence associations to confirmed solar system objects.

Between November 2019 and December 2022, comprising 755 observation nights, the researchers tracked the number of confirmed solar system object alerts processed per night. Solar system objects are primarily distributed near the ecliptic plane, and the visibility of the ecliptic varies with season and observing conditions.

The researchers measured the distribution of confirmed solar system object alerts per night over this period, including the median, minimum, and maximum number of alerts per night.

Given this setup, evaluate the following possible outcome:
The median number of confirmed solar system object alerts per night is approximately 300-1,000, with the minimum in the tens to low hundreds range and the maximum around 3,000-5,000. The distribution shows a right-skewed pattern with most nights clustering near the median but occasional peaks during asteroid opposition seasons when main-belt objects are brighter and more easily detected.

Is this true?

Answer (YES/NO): NO